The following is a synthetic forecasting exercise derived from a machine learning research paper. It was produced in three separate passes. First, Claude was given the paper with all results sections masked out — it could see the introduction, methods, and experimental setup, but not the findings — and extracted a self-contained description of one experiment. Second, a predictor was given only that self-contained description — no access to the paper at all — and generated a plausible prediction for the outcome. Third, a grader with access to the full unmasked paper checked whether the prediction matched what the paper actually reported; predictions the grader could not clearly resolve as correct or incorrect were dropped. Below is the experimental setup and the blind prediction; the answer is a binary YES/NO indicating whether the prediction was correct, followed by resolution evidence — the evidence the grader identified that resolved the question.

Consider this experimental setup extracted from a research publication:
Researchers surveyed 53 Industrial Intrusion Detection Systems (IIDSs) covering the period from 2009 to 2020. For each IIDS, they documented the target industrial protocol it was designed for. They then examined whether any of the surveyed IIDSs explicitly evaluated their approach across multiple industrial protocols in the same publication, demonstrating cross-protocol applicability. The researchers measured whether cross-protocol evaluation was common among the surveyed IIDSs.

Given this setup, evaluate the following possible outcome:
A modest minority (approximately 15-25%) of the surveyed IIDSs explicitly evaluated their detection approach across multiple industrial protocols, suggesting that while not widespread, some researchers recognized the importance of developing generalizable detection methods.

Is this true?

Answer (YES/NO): NO